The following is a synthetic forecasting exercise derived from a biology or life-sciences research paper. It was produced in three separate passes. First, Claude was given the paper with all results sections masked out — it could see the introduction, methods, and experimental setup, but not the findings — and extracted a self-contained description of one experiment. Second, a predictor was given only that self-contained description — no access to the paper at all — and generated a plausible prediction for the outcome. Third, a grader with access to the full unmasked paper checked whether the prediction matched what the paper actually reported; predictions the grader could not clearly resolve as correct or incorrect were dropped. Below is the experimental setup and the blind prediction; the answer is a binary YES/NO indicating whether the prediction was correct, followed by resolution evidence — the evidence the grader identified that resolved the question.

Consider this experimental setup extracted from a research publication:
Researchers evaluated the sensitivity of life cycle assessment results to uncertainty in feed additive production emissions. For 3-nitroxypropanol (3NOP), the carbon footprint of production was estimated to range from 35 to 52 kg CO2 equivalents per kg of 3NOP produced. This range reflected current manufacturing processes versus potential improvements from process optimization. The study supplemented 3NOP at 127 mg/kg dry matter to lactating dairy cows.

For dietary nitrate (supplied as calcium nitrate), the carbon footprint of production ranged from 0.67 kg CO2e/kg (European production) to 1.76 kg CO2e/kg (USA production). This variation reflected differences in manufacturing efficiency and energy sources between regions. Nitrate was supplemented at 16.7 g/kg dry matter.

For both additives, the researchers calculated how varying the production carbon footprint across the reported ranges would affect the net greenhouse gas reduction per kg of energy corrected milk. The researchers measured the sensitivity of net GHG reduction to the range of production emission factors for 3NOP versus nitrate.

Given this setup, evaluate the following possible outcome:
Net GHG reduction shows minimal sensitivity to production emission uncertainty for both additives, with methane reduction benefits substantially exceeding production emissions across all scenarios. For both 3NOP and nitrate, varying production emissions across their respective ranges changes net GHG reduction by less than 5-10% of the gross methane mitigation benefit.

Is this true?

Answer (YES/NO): NO